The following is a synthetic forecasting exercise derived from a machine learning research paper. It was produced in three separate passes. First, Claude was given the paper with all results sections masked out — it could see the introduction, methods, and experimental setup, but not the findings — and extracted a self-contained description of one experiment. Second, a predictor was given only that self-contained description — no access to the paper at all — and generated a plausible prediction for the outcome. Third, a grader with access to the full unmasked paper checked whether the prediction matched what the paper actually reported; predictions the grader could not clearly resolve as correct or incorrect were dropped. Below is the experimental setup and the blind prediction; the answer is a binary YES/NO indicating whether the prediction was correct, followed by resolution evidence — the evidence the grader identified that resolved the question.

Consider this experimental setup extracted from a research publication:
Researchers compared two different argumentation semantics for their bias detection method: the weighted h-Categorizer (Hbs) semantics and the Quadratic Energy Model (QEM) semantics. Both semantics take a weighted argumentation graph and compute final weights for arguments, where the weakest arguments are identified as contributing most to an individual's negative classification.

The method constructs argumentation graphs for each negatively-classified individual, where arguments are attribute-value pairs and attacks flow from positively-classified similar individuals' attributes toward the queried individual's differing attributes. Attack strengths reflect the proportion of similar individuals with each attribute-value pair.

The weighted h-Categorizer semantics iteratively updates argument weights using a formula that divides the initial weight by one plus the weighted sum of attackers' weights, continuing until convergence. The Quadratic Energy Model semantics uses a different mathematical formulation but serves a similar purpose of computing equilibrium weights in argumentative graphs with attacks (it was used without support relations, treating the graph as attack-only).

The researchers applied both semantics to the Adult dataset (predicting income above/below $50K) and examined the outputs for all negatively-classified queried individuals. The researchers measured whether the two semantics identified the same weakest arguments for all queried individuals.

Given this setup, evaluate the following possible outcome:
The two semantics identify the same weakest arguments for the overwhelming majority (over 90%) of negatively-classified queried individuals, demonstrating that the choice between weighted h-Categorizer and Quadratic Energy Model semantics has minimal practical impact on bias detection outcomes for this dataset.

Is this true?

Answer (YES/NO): YES